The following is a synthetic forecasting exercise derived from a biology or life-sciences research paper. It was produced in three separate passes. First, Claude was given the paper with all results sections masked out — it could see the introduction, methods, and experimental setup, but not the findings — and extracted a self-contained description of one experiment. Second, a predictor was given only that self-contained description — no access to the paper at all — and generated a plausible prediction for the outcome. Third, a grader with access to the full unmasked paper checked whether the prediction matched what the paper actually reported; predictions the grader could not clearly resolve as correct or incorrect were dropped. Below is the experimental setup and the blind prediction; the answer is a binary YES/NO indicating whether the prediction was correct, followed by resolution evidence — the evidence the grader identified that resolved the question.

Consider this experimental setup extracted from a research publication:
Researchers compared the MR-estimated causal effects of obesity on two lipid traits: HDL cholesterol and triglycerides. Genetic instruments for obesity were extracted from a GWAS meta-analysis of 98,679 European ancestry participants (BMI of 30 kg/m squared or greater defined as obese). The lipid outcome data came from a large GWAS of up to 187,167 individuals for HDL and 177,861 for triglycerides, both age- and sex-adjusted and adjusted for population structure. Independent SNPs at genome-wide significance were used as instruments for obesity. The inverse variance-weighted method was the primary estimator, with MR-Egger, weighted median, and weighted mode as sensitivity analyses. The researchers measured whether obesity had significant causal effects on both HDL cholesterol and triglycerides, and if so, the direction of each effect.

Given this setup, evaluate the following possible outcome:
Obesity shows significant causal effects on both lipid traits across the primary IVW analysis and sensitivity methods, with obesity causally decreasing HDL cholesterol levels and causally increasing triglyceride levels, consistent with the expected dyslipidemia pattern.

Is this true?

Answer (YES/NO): YES